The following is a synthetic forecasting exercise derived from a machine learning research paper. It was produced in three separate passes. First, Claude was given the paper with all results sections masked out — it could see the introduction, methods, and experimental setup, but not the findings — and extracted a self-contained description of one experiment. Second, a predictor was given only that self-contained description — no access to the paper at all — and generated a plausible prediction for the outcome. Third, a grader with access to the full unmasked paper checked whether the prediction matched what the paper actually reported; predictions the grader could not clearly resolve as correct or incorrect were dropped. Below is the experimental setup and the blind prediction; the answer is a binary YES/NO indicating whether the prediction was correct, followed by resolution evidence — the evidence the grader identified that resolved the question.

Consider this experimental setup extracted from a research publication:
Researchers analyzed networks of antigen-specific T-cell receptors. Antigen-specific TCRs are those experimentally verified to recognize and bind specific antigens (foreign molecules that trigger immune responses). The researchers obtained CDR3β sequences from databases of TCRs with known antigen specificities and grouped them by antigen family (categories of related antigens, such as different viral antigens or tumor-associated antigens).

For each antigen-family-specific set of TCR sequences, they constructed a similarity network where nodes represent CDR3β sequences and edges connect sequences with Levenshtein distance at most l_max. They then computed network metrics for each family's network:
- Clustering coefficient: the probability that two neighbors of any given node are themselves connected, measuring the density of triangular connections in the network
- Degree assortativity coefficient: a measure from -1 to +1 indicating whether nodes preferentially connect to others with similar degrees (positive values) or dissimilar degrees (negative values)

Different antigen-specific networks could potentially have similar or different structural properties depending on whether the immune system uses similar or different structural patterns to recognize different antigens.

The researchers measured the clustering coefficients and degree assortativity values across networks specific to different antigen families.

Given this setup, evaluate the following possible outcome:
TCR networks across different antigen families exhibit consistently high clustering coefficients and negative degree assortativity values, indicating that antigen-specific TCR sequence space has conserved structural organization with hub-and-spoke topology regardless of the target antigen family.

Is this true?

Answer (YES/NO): NO